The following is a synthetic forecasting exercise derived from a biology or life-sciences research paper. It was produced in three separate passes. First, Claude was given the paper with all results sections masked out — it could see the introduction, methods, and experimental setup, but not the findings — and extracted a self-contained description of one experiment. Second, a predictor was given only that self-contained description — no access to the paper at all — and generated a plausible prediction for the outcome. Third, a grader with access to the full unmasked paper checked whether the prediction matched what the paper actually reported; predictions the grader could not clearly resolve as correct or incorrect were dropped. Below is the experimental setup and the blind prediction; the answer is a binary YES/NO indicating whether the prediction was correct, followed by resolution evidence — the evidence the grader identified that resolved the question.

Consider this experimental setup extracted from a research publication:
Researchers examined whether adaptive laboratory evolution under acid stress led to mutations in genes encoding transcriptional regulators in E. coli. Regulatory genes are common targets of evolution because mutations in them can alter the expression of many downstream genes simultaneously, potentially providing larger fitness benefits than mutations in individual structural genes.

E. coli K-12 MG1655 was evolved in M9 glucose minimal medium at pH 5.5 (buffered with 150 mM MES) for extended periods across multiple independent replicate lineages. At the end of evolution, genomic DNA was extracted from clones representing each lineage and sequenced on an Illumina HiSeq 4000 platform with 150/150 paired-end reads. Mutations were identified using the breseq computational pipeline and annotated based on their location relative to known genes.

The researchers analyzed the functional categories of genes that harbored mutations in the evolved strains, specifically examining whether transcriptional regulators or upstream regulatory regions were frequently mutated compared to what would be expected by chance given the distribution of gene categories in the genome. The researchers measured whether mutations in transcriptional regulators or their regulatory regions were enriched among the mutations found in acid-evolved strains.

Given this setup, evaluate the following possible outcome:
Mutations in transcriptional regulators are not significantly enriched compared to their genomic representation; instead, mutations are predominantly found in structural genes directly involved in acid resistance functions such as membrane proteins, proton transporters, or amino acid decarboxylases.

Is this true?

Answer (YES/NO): NO